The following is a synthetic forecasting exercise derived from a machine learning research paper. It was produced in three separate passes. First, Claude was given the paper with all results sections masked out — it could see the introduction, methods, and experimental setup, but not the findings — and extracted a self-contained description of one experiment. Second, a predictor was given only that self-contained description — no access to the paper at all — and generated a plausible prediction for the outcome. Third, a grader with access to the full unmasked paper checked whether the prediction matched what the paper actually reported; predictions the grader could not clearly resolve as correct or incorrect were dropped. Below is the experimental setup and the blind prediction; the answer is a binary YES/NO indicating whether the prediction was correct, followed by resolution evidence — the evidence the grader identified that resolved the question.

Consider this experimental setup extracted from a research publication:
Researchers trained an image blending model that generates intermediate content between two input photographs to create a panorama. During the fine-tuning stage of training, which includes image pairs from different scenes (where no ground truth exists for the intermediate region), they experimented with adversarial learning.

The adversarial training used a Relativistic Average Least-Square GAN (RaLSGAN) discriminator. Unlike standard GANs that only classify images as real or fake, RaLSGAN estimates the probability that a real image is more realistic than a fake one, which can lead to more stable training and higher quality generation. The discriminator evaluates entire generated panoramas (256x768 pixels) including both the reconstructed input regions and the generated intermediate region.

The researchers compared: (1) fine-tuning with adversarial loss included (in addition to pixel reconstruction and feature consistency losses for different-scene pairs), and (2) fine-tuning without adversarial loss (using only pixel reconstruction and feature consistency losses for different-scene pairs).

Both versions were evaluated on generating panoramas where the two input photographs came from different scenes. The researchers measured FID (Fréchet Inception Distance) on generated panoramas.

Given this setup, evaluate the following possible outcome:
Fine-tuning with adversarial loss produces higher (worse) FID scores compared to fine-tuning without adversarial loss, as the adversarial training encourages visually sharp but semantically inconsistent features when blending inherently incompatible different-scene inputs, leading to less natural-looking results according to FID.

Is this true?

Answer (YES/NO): NO